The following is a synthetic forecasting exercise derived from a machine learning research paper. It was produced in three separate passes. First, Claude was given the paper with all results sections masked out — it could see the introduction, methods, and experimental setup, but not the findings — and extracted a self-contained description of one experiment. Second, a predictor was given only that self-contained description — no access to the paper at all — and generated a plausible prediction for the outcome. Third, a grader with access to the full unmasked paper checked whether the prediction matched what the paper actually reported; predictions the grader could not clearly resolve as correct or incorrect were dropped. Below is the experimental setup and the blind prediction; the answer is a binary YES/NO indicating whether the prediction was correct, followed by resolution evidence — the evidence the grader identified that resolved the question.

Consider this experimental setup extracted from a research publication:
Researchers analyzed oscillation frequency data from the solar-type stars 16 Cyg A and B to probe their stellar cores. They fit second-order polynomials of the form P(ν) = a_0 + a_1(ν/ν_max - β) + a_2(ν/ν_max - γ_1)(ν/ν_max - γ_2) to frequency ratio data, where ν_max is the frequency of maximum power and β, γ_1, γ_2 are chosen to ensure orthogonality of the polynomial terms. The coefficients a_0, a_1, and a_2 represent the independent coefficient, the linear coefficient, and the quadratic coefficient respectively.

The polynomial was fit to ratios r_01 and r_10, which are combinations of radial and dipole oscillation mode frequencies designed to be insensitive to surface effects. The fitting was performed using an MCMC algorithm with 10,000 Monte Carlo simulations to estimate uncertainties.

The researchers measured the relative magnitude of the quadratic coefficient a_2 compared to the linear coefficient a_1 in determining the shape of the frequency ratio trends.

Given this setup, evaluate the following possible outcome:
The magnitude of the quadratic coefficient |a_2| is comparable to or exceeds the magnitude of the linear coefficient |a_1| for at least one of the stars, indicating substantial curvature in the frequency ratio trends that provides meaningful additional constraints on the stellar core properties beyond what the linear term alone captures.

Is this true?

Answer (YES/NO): NO